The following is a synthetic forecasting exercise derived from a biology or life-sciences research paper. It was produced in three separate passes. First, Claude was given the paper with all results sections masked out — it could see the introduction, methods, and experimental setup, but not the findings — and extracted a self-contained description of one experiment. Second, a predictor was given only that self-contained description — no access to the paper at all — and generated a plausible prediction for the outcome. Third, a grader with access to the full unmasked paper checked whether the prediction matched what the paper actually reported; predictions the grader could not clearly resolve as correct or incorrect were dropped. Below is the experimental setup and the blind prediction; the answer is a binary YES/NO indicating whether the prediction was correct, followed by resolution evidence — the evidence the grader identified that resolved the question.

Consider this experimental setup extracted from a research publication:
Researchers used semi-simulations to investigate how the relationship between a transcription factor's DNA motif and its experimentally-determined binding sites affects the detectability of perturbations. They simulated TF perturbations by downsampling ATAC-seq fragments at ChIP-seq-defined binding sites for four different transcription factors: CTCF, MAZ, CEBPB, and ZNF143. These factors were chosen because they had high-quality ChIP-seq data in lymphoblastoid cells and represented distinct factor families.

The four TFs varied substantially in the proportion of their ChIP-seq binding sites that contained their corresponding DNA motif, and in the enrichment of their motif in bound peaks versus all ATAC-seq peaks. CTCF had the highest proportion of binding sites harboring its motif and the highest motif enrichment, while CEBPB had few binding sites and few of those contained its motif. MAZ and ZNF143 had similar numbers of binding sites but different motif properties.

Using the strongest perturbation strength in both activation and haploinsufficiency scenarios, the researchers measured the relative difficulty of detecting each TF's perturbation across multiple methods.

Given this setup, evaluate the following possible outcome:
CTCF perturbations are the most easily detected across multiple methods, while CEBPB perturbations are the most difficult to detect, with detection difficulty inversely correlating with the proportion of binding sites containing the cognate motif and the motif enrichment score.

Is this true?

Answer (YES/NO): YES